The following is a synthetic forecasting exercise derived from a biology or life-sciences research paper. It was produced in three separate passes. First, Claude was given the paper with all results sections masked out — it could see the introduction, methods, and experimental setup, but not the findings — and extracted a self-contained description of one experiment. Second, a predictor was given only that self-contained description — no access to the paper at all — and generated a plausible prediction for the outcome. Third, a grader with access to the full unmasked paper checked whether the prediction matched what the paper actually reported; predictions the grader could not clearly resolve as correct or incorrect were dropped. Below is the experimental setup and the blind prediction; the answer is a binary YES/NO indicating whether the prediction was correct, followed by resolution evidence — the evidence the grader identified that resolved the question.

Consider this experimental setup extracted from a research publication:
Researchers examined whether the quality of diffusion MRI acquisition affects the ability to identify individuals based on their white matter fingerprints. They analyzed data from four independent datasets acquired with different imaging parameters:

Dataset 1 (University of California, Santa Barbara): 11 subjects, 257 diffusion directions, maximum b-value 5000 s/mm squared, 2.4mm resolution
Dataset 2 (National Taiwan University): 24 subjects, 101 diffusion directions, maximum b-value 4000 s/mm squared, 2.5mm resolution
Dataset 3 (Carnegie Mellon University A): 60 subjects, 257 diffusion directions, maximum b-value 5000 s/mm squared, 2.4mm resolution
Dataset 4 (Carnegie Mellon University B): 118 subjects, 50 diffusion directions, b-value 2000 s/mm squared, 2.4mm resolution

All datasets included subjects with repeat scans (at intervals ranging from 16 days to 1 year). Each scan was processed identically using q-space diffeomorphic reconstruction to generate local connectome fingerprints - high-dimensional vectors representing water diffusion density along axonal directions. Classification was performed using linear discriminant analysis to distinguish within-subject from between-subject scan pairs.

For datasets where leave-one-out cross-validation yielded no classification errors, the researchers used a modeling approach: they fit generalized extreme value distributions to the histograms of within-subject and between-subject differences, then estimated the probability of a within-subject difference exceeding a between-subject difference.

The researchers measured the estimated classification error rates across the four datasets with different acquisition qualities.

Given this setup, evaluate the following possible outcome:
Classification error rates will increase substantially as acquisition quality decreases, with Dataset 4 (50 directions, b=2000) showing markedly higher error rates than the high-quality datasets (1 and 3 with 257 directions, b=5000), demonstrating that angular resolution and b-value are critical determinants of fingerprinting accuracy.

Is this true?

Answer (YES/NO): NO